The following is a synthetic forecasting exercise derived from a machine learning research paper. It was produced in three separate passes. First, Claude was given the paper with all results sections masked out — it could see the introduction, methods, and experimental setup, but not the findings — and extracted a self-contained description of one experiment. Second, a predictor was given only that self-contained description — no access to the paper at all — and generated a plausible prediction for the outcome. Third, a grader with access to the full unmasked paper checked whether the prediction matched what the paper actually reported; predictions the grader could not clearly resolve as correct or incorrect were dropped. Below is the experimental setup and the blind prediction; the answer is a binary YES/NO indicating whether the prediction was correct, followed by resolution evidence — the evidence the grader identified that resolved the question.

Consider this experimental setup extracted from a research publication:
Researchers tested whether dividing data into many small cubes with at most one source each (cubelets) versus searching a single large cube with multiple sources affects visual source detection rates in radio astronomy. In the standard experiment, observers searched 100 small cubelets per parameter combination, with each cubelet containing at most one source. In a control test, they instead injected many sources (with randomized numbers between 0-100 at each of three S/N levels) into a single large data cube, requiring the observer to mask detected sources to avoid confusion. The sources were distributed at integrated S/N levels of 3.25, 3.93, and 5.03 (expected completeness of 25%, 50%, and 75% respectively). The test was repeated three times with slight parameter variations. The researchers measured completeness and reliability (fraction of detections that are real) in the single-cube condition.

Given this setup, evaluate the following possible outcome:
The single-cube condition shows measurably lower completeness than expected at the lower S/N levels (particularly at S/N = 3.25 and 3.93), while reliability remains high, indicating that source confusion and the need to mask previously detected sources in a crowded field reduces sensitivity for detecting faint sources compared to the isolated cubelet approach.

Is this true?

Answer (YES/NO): NO